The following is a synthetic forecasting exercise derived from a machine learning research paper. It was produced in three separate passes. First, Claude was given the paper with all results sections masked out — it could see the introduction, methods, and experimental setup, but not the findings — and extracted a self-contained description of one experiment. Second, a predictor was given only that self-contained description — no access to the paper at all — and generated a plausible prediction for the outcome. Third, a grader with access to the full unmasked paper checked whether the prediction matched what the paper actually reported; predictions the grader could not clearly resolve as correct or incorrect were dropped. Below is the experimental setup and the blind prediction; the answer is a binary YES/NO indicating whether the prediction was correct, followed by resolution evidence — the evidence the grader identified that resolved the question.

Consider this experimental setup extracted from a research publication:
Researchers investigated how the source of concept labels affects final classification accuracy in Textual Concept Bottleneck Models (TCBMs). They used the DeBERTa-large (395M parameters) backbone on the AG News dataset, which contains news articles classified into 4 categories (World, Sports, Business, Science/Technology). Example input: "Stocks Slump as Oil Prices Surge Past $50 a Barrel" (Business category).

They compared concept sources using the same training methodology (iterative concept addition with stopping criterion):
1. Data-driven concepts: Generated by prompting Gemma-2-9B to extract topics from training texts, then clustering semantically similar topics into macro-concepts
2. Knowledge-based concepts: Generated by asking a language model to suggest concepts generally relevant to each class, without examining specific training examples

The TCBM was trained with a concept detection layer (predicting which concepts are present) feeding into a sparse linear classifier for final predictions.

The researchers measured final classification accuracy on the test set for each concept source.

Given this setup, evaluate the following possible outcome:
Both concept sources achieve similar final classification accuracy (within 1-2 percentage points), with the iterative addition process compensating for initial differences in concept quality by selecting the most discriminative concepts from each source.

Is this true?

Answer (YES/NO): YES